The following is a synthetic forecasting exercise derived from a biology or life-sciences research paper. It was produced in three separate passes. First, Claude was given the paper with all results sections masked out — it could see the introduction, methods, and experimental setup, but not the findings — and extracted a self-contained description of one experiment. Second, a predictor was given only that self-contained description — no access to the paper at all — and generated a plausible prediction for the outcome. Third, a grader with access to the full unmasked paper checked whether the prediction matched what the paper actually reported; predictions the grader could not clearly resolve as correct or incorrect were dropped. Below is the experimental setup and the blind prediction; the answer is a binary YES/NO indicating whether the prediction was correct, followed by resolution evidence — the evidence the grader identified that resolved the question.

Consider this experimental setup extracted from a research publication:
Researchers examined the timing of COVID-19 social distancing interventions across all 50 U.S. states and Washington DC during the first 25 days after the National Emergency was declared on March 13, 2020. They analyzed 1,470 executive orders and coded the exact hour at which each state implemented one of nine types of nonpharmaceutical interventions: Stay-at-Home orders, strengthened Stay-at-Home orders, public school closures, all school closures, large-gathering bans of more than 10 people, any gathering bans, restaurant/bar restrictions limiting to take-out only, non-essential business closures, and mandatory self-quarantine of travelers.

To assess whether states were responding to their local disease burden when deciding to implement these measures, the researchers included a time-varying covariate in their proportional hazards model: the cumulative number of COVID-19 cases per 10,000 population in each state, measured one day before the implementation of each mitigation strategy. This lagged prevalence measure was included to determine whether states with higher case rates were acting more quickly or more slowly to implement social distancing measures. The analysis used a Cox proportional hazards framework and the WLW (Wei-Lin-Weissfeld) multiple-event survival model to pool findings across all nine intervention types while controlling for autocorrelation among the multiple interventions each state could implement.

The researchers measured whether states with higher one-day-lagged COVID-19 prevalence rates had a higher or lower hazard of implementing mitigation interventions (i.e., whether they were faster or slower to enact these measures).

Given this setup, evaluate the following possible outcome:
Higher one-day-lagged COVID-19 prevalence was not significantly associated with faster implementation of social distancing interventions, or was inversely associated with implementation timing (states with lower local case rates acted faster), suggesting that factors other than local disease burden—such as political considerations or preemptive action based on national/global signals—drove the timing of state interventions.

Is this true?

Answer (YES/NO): YES